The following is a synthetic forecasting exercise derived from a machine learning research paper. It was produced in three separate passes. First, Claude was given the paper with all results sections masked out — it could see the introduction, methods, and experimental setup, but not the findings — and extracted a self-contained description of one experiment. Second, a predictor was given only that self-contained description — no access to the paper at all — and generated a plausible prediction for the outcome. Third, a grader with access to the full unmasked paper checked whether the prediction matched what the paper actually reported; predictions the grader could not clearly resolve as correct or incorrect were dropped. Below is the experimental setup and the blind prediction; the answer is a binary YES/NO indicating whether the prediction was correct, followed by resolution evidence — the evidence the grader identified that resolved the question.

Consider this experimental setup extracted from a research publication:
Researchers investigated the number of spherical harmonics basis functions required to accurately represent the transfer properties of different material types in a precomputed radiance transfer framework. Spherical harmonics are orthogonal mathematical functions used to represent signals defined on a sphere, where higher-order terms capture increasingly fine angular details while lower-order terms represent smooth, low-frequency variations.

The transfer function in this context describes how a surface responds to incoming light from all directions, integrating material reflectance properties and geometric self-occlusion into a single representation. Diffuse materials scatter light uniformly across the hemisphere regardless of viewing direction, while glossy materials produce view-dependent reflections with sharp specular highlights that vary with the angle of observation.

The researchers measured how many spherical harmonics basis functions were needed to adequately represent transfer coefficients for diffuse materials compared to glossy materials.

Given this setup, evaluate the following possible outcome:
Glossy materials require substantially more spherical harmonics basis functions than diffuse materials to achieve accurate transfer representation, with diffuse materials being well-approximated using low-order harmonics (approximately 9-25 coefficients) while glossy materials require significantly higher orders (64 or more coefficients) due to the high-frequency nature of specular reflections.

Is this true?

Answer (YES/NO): NO